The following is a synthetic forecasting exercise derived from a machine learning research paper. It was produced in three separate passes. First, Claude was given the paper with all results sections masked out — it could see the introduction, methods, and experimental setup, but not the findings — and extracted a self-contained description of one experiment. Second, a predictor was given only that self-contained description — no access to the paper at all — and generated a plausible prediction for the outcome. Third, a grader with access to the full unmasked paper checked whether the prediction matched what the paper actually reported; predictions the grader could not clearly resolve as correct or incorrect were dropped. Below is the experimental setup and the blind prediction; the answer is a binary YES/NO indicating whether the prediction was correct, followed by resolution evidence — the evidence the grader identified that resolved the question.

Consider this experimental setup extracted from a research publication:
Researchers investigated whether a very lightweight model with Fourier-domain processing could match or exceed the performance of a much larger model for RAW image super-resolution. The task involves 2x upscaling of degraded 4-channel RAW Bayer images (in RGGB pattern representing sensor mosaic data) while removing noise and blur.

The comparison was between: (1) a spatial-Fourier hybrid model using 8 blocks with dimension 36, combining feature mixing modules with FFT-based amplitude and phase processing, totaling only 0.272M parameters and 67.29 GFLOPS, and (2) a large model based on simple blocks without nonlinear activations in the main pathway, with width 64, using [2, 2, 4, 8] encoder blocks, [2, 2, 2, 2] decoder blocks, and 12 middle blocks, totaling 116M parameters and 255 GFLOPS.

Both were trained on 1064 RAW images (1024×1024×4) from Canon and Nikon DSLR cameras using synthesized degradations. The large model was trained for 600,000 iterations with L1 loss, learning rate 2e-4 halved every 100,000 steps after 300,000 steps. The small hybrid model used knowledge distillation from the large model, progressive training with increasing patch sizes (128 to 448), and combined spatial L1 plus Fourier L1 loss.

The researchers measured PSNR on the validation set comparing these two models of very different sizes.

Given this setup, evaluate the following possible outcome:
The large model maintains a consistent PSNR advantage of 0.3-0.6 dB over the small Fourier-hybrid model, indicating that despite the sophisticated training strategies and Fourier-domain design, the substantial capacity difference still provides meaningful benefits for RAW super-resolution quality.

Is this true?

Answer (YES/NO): NO